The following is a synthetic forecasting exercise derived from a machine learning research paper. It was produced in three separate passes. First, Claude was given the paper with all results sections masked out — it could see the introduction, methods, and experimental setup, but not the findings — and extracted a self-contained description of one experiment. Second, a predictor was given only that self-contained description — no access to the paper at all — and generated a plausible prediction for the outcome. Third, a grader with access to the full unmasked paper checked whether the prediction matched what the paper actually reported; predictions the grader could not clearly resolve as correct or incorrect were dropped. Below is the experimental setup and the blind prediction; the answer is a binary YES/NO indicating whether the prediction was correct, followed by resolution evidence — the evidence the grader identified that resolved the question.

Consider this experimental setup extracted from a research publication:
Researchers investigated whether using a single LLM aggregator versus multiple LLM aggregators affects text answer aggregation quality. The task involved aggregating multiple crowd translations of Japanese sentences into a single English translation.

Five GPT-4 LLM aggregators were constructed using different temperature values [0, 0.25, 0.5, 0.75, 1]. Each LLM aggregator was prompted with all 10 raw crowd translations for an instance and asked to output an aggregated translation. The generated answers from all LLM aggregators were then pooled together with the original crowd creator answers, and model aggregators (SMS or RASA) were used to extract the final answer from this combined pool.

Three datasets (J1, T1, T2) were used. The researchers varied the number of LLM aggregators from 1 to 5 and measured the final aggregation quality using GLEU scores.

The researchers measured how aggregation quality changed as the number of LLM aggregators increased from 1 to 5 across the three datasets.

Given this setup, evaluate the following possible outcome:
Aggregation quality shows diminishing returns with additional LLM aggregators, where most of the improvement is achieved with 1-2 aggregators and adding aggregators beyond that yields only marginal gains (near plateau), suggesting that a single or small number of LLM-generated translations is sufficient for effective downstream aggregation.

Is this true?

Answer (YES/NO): NO